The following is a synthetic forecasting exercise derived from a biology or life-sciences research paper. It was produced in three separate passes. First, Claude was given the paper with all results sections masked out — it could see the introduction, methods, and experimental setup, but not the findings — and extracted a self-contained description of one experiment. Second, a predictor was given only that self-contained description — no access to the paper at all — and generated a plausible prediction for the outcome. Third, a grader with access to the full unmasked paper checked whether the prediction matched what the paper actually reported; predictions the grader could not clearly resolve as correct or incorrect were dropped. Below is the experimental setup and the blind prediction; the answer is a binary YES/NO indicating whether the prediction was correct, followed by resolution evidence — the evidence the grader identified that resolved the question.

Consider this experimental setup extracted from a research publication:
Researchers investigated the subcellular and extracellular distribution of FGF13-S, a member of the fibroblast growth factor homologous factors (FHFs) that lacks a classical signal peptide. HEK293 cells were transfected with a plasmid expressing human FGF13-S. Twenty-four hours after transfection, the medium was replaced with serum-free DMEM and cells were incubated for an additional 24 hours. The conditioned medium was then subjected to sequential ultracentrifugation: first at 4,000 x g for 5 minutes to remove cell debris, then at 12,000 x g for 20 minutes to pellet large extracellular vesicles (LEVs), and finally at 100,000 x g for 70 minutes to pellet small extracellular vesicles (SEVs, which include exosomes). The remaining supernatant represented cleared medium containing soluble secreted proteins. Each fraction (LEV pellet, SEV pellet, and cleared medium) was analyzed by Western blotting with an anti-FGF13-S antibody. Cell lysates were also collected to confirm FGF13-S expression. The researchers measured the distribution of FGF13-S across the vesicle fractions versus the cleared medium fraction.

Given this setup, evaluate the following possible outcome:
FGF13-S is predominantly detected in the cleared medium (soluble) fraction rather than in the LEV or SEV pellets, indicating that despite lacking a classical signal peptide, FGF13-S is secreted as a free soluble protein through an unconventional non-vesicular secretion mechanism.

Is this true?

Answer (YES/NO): NO